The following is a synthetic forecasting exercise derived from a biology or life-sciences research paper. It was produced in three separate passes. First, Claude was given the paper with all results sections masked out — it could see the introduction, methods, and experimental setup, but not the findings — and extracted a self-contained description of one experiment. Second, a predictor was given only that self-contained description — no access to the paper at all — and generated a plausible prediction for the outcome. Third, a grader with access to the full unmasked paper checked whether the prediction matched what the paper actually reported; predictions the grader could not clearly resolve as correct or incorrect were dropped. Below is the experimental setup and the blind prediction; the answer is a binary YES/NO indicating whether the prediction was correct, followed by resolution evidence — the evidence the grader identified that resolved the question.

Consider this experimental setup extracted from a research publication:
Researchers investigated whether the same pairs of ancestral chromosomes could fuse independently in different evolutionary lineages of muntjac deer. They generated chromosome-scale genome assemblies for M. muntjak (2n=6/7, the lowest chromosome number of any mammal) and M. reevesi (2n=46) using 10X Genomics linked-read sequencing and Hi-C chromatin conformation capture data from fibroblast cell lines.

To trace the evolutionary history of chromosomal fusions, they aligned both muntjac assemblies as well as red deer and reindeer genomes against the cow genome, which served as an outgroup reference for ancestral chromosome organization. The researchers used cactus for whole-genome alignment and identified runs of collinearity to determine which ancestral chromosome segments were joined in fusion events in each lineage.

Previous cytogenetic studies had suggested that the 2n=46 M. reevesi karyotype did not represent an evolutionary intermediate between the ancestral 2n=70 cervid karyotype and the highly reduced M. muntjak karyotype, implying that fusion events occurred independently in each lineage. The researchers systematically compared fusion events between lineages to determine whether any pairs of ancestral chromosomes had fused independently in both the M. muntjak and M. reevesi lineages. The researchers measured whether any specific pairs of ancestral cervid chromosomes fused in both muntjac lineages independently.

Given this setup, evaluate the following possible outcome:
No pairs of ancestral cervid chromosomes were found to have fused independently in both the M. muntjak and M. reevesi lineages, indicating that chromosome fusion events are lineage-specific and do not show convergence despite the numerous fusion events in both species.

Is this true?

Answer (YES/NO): NO